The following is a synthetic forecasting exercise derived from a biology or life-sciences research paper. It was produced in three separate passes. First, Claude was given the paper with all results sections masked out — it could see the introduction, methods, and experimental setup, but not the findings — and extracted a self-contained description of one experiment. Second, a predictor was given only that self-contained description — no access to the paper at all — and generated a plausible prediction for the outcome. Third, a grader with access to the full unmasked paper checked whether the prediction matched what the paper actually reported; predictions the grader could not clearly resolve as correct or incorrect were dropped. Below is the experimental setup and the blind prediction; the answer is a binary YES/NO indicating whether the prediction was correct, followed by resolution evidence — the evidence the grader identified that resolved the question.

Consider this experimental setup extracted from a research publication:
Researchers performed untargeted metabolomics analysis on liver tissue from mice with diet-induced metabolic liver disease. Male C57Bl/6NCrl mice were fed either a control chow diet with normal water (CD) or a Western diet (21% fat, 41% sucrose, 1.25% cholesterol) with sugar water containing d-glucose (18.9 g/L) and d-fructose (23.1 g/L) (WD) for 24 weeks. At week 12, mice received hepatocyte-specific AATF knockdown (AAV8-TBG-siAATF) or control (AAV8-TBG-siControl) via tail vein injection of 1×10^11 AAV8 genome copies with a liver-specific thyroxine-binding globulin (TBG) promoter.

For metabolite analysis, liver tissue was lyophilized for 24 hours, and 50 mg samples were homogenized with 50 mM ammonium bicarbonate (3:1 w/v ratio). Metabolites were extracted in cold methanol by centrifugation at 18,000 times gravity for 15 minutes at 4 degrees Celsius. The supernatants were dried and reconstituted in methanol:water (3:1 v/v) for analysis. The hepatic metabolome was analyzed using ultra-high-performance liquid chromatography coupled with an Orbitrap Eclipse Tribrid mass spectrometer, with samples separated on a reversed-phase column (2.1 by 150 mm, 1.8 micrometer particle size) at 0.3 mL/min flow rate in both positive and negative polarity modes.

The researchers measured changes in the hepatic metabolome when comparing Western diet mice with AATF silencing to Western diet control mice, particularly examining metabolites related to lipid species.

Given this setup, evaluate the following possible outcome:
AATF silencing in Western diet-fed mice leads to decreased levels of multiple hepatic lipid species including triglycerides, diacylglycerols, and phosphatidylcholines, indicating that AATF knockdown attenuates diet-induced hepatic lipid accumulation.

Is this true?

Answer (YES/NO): NO